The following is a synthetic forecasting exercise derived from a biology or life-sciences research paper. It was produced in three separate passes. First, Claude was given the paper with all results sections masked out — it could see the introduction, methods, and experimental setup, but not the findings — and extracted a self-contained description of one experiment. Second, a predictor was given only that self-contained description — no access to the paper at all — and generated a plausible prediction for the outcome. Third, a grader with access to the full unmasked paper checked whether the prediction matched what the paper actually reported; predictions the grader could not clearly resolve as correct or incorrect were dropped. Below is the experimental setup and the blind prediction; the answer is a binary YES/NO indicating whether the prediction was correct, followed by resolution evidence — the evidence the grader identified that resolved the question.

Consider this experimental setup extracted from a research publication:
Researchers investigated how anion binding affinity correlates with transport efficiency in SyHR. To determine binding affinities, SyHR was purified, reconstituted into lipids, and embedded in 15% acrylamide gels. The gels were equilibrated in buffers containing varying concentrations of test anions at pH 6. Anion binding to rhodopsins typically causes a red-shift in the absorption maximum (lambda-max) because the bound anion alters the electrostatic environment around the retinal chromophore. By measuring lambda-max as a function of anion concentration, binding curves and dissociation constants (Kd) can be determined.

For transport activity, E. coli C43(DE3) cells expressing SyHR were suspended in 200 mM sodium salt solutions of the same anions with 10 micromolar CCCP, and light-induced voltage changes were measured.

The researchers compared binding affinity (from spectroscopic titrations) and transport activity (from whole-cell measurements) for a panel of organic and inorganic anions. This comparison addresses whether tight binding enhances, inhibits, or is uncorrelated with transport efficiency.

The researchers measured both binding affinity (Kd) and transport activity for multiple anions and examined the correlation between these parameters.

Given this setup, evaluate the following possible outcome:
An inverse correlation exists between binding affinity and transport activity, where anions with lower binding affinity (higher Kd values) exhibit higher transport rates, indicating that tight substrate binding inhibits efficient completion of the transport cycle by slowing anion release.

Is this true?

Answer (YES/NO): NO